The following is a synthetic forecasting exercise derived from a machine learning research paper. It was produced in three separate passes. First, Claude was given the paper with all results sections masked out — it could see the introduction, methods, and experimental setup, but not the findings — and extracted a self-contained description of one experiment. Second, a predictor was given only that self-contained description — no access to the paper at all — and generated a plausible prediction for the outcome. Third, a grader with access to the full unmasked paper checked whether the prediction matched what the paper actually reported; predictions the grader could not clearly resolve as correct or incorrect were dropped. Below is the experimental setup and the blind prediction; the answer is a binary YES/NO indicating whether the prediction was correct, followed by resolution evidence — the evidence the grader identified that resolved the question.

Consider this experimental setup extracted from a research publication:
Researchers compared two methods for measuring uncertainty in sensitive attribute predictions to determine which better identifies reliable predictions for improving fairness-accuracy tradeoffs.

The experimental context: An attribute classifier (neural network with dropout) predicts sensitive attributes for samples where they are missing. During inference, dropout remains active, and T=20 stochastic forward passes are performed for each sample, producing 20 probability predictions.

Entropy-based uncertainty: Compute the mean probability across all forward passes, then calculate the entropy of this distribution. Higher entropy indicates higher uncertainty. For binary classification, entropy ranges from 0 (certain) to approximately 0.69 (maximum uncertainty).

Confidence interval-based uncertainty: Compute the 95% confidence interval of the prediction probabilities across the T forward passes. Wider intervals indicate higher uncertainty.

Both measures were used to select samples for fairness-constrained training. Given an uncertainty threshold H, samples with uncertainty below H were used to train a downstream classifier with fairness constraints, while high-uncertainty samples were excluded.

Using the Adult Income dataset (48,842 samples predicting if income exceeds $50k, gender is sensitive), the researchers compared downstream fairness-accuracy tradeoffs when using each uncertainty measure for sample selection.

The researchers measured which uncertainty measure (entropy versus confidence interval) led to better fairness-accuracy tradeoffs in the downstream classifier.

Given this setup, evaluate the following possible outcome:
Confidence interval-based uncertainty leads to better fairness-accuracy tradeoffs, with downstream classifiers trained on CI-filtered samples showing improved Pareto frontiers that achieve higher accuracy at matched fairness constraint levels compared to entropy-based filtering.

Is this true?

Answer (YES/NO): NO